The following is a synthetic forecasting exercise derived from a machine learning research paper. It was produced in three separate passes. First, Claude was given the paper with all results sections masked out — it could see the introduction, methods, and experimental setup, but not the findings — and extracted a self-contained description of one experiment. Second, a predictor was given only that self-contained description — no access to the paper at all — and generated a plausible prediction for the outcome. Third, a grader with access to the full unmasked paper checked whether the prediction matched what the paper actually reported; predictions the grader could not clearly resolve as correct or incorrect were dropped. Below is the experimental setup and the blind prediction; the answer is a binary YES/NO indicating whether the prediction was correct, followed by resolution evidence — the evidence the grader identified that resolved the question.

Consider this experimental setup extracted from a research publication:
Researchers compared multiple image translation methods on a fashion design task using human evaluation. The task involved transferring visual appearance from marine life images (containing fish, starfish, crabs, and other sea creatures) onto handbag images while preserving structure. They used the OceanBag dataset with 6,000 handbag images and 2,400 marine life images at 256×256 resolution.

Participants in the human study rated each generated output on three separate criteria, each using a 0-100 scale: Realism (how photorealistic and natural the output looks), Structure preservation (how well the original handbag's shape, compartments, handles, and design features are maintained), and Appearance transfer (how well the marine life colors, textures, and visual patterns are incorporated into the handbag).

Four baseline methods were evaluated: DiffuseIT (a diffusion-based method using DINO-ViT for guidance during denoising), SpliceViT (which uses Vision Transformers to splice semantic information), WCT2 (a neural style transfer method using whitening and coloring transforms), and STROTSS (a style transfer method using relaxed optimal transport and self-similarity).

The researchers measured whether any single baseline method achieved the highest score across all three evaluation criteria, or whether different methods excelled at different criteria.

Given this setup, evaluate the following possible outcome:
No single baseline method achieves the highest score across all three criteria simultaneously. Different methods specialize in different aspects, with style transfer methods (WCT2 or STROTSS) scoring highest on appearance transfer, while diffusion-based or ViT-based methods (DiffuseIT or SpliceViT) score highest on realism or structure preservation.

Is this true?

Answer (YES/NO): NO